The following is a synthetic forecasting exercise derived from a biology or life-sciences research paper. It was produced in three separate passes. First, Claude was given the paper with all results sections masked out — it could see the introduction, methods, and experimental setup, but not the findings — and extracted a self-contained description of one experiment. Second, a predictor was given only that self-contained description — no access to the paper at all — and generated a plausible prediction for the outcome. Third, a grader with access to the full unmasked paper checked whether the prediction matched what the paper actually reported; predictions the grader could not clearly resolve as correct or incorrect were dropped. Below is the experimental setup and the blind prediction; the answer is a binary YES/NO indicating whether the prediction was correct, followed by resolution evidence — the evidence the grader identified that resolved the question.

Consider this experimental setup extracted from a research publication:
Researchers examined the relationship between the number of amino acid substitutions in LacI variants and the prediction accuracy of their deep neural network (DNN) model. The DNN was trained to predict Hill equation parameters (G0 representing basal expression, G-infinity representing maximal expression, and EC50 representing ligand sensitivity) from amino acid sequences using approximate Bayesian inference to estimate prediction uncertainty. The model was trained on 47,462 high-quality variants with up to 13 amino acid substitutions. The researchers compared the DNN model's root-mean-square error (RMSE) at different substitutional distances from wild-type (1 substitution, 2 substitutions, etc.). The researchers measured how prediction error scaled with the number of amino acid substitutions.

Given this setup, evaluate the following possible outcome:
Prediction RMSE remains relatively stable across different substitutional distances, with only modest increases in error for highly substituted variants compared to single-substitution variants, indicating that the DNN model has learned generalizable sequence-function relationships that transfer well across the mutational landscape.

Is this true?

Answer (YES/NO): NO